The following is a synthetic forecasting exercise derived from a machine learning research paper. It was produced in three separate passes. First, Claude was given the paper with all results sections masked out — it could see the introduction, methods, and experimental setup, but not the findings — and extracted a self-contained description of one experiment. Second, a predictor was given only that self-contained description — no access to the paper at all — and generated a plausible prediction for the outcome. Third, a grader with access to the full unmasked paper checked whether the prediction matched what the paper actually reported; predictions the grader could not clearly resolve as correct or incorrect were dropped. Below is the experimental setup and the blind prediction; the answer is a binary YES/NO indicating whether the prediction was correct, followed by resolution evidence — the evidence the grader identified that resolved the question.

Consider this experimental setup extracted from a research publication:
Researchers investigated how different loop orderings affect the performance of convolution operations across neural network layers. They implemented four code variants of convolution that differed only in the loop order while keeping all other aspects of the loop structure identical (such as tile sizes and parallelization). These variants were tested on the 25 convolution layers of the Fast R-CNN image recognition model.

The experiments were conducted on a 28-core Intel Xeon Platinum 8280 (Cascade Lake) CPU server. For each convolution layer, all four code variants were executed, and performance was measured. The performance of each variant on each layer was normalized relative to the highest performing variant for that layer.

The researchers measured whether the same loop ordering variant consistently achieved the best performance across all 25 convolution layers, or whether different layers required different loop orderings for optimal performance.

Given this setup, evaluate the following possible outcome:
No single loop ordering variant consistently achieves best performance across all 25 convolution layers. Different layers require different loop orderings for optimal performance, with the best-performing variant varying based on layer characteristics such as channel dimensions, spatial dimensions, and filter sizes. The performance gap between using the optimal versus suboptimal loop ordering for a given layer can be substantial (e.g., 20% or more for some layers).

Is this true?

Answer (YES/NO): YES